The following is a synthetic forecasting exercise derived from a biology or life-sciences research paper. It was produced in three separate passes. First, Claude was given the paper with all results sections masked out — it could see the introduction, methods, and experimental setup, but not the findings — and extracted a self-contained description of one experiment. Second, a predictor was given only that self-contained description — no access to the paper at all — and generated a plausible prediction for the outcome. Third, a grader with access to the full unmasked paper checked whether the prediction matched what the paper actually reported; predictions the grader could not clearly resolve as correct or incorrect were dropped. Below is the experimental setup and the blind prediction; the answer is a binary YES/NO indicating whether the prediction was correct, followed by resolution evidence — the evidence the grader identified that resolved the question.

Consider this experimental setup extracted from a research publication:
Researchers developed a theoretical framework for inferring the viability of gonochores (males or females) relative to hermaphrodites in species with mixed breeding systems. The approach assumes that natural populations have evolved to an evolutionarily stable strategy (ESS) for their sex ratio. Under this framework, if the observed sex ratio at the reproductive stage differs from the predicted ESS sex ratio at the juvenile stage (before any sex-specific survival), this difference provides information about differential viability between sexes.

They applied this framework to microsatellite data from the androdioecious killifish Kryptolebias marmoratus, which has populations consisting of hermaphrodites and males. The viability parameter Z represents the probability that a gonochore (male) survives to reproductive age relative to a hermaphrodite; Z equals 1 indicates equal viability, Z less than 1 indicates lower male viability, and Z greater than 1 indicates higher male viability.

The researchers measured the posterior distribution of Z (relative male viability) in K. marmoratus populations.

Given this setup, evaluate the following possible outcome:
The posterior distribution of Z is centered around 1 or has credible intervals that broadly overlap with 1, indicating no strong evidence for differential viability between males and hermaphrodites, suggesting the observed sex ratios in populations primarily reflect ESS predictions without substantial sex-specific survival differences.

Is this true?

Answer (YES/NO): NO